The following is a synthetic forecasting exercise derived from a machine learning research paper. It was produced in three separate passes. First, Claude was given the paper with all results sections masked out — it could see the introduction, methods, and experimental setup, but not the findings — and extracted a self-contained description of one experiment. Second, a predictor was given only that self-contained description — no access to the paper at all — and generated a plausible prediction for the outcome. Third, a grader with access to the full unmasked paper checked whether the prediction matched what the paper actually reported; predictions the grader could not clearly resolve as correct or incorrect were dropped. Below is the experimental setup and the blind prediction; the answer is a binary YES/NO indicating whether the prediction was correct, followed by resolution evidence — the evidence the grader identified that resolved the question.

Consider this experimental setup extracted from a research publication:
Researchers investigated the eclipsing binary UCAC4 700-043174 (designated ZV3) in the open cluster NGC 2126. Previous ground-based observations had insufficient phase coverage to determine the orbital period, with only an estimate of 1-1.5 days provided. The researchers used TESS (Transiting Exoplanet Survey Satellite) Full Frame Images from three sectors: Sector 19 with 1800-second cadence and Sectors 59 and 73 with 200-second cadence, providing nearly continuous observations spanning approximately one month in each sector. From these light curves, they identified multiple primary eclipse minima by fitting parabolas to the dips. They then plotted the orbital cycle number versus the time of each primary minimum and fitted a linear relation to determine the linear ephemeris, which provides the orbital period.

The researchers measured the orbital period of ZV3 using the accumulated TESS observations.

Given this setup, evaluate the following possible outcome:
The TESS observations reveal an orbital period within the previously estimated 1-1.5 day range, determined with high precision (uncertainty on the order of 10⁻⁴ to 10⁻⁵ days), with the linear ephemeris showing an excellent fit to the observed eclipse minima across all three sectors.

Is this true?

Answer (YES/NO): NO